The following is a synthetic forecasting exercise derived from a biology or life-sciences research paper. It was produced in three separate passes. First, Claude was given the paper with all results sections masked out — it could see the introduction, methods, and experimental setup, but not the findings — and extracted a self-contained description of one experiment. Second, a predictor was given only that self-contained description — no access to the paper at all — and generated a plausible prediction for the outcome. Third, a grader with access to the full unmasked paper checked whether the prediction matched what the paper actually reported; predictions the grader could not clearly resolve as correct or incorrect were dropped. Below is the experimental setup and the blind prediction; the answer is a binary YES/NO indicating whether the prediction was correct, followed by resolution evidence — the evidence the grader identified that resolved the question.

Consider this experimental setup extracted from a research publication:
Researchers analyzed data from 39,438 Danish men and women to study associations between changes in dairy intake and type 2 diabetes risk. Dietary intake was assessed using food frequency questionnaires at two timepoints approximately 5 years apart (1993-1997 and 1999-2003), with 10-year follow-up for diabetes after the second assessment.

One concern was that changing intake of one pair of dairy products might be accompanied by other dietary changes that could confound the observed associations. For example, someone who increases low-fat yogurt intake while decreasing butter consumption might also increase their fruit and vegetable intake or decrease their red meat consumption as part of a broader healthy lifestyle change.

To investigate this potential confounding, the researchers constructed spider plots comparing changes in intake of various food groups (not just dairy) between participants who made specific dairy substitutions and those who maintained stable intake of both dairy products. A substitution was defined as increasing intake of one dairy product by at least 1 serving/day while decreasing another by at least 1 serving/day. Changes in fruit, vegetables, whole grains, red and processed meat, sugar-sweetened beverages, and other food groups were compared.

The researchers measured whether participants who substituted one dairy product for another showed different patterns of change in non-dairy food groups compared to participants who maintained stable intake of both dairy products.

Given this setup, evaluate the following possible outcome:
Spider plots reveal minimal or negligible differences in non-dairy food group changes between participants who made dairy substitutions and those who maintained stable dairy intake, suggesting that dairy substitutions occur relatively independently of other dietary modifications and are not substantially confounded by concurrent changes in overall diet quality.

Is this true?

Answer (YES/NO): NO